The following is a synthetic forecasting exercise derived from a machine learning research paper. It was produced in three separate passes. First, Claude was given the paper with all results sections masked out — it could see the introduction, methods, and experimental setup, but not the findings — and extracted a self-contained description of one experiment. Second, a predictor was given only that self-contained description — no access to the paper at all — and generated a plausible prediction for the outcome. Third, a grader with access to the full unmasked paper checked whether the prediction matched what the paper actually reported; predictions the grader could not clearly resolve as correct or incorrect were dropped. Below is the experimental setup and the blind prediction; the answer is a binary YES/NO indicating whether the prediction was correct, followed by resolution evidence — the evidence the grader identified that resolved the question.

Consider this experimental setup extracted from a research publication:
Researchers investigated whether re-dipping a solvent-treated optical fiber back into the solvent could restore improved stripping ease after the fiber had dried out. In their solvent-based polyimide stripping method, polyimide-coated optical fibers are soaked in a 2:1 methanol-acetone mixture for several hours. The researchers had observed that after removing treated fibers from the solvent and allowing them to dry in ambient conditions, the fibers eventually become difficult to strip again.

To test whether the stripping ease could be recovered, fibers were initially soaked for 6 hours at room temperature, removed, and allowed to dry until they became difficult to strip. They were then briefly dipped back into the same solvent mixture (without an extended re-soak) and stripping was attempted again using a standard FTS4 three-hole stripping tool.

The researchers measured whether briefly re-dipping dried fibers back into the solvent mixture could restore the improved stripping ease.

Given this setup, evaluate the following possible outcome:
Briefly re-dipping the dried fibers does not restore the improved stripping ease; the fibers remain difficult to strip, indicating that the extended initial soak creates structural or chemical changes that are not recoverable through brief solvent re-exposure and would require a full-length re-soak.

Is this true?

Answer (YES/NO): NO